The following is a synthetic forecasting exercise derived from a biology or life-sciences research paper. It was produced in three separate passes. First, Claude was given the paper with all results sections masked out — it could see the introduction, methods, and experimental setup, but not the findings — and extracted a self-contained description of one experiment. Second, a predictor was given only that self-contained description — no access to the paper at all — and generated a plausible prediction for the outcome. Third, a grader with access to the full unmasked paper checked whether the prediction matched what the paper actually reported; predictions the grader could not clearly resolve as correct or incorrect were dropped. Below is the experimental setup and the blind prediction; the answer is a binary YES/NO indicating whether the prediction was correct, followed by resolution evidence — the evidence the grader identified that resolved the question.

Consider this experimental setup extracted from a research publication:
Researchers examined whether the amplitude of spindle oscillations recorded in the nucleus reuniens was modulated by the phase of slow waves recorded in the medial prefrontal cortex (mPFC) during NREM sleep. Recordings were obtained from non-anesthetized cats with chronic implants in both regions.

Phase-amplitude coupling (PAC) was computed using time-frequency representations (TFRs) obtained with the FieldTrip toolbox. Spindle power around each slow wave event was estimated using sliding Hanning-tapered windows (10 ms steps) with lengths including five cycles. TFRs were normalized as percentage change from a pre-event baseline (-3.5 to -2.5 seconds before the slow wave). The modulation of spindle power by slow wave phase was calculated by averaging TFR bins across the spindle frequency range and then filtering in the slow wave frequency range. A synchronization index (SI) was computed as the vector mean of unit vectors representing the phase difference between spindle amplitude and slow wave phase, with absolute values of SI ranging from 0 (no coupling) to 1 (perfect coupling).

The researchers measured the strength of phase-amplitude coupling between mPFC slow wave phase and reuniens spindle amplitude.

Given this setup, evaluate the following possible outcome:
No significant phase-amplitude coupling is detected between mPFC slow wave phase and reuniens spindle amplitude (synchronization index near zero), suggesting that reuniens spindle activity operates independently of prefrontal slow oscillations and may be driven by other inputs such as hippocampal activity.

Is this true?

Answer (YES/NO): NO